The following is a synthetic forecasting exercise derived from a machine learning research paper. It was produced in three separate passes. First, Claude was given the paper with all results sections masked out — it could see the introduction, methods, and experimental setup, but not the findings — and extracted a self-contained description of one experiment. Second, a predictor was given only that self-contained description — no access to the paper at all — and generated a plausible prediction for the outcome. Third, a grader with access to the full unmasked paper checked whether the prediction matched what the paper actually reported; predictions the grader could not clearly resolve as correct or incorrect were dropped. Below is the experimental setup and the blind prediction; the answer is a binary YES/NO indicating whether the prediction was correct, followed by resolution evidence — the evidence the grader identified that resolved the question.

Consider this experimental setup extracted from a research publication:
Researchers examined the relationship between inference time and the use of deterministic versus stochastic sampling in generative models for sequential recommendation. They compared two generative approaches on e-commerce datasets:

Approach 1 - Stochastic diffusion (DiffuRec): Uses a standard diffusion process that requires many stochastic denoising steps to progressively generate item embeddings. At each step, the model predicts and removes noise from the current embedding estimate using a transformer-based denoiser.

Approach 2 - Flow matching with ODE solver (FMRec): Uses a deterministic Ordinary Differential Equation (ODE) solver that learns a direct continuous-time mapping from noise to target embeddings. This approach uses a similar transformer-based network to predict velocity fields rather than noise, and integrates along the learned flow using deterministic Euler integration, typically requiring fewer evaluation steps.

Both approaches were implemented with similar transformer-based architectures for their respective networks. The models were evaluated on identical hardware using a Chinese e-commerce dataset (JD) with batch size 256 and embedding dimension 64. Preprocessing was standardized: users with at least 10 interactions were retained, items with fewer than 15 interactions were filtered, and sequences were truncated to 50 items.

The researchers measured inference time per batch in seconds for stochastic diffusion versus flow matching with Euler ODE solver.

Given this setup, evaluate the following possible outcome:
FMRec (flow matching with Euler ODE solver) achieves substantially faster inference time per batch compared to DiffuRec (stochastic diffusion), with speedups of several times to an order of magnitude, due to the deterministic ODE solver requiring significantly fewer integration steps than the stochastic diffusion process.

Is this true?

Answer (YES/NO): NO